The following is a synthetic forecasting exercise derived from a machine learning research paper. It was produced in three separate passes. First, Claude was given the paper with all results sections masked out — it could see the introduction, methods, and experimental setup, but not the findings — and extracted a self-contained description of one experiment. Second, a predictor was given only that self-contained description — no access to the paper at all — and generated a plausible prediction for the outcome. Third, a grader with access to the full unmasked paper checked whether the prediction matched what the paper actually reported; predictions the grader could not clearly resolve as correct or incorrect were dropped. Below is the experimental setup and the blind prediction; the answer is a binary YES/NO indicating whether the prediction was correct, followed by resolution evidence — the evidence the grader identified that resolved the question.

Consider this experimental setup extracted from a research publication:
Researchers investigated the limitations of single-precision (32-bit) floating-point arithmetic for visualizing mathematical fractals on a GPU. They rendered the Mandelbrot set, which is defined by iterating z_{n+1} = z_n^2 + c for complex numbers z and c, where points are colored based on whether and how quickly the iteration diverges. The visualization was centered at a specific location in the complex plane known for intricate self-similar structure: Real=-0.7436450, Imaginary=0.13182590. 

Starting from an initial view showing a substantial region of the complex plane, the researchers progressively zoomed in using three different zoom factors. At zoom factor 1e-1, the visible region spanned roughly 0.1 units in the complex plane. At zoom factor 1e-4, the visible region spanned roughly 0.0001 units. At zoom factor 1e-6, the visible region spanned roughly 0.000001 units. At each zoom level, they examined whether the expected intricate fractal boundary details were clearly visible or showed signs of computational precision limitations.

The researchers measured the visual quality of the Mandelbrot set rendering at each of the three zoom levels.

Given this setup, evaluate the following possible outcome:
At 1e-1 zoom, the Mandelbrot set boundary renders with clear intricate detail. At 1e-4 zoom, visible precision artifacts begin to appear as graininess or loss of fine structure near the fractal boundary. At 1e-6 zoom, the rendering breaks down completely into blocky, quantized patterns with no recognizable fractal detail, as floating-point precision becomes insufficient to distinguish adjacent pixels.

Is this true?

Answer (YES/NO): NO